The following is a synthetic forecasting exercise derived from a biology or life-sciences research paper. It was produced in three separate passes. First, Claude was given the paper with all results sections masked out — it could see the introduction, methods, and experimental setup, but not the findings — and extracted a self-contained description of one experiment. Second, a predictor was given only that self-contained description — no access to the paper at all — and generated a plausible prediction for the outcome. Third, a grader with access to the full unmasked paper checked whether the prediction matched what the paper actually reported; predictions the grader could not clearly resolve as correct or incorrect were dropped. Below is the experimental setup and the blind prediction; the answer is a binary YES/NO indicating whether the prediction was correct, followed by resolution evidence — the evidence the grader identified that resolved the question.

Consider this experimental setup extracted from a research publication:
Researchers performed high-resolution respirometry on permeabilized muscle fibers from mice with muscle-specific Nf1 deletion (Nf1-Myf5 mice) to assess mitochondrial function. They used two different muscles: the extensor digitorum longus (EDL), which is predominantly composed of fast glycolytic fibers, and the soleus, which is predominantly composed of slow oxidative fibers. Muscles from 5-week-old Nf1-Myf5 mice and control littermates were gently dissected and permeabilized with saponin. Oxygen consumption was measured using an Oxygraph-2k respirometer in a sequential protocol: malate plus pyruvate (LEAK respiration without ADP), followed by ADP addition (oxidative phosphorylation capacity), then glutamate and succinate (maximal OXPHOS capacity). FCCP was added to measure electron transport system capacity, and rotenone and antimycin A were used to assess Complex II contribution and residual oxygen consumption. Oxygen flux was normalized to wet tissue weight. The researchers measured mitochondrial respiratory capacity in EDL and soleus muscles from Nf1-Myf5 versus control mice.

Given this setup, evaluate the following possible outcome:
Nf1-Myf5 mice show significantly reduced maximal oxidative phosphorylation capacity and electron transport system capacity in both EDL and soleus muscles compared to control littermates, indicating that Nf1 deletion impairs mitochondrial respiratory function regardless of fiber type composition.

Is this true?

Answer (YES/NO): NO